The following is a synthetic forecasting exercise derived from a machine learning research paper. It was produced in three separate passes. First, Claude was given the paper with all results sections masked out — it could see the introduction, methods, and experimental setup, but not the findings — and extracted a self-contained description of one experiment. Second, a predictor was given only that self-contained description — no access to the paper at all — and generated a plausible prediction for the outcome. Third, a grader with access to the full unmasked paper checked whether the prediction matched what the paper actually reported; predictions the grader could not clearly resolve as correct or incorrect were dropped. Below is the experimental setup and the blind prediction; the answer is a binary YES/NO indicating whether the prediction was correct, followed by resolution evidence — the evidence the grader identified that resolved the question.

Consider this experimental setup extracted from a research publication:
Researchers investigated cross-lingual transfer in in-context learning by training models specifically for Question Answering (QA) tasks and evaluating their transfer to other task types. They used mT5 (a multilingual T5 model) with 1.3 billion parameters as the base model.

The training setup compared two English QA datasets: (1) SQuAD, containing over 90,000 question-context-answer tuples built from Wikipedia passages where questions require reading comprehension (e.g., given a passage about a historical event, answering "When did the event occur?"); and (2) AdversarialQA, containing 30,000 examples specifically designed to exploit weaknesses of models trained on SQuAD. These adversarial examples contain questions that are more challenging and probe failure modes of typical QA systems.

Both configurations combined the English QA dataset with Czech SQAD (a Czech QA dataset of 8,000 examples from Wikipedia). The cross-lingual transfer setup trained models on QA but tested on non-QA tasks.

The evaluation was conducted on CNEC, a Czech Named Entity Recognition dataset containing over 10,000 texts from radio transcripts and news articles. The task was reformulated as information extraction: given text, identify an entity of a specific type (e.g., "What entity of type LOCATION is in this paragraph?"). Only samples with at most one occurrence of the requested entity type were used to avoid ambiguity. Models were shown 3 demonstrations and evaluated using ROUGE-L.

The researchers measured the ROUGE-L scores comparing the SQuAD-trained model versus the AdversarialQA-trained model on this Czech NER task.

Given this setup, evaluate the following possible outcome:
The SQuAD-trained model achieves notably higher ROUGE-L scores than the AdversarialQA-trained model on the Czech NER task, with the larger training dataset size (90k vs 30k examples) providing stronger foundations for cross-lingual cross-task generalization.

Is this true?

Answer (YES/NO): NO